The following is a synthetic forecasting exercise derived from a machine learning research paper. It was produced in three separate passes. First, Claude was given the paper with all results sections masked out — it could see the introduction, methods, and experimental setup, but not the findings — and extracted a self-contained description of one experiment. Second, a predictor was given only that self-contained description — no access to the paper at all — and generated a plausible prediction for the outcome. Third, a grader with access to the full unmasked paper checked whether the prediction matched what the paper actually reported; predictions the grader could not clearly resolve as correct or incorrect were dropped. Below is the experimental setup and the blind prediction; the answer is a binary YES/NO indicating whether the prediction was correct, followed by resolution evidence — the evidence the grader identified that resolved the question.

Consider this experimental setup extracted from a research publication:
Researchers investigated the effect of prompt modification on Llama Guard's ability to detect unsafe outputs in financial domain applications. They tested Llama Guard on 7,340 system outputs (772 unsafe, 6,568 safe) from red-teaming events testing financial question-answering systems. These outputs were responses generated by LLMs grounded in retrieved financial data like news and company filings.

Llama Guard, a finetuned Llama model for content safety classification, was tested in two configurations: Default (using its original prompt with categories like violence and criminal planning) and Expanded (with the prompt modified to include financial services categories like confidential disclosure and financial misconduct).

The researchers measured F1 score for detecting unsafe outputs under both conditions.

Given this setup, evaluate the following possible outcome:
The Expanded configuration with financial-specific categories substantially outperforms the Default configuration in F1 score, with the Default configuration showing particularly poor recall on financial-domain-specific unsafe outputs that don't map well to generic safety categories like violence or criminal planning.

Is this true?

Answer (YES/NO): NO